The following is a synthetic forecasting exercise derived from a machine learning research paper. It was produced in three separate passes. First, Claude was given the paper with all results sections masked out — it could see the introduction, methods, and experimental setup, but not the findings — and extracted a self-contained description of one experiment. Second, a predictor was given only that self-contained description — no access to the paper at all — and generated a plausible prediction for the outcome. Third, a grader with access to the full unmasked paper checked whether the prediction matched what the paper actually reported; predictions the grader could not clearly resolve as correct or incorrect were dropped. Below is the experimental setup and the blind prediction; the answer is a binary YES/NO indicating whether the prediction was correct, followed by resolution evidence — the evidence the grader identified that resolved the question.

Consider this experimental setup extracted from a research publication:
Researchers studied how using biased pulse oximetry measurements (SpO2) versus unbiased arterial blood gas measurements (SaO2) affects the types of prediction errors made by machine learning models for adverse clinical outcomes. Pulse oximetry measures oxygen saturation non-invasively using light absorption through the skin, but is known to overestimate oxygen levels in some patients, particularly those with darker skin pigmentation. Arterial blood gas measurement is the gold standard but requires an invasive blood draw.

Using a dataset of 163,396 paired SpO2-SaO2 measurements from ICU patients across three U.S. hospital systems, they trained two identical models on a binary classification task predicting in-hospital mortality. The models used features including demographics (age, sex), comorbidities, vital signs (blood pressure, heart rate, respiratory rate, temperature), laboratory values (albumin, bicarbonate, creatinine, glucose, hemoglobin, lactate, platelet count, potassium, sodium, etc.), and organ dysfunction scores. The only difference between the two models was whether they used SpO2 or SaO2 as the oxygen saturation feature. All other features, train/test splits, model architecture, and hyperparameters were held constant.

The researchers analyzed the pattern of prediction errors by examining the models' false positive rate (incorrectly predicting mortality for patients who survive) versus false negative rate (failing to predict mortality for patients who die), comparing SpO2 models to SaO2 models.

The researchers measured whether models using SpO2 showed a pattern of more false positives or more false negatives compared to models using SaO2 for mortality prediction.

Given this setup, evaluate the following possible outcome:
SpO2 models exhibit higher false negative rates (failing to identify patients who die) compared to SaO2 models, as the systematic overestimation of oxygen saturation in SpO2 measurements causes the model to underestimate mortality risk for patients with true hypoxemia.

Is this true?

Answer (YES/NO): YES